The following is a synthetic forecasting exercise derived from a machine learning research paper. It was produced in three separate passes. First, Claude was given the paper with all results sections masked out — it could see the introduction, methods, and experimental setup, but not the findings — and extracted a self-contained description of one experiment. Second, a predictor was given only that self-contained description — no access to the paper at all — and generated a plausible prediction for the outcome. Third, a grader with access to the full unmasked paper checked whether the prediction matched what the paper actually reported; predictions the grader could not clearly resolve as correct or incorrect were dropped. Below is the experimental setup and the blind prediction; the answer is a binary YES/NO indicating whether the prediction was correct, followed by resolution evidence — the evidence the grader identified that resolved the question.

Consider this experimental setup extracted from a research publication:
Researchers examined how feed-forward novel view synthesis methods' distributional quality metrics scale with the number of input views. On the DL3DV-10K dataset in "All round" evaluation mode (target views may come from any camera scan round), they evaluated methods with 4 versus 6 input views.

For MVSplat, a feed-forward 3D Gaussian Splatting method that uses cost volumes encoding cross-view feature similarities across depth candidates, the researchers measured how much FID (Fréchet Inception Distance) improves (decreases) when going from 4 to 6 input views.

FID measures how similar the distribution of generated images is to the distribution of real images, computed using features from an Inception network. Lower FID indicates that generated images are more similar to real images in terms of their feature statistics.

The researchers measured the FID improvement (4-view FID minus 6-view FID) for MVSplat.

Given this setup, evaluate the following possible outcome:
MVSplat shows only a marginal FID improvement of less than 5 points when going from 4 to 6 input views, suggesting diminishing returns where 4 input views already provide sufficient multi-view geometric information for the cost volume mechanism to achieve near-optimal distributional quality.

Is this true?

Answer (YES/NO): NO